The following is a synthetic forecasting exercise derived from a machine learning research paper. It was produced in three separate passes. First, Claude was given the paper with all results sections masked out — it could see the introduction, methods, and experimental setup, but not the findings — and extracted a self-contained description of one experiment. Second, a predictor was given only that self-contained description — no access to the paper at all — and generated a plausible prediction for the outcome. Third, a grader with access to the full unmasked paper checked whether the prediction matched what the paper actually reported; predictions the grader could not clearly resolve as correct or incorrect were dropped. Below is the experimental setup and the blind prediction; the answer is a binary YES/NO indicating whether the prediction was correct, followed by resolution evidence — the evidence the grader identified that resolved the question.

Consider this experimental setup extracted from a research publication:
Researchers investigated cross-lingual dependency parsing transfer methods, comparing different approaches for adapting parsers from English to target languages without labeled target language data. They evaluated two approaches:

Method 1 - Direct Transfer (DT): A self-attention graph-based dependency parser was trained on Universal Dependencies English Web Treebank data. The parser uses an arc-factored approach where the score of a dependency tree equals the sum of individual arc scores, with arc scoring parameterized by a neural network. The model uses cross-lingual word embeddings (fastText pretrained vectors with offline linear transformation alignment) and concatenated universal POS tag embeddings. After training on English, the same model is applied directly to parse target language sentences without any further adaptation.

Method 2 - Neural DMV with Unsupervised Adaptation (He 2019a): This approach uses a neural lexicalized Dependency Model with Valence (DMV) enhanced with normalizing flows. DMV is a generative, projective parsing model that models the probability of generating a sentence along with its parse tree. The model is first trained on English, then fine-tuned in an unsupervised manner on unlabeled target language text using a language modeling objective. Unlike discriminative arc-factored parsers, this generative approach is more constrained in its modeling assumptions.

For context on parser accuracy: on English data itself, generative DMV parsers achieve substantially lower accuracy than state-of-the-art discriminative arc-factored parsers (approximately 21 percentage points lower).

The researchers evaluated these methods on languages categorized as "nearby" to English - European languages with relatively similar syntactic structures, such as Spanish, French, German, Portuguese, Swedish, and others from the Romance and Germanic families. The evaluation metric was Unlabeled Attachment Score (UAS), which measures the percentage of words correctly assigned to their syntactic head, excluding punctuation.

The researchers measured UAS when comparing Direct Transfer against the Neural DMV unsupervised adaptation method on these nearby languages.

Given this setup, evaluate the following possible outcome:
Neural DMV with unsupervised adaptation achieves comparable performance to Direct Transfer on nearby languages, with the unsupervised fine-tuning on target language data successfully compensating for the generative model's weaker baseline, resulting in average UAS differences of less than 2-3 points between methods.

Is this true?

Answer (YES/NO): NO